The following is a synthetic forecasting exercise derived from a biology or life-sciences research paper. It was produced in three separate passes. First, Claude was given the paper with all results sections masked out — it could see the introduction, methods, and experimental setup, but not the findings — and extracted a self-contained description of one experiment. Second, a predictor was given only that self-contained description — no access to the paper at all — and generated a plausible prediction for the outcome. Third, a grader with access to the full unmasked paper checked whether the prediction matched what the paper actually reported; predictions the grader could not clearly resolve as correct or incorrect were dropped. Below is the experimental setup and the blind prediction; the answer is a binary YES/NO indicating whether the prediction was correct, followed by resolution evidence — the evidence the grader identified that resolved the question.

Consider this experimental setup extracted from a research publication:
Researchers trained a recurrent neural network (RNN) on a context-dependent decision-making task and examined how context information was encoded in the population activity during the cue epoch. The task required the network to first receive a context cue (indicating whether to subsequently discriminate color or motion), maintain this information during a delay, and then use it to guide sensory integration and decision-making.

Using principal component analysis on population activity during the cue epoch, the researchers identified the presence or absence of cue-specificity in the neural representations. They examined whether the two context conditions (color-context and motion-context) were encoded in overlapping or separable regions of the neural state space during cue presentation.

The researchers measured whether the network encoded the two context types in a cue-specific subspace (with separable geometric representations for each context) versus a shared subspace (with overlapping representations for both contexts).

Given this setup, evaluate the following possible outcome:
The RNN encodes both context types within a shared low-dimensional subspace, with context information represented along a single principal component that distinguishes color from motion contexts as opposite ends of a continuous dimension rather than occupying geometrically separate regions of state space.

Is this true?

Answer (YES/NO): NO